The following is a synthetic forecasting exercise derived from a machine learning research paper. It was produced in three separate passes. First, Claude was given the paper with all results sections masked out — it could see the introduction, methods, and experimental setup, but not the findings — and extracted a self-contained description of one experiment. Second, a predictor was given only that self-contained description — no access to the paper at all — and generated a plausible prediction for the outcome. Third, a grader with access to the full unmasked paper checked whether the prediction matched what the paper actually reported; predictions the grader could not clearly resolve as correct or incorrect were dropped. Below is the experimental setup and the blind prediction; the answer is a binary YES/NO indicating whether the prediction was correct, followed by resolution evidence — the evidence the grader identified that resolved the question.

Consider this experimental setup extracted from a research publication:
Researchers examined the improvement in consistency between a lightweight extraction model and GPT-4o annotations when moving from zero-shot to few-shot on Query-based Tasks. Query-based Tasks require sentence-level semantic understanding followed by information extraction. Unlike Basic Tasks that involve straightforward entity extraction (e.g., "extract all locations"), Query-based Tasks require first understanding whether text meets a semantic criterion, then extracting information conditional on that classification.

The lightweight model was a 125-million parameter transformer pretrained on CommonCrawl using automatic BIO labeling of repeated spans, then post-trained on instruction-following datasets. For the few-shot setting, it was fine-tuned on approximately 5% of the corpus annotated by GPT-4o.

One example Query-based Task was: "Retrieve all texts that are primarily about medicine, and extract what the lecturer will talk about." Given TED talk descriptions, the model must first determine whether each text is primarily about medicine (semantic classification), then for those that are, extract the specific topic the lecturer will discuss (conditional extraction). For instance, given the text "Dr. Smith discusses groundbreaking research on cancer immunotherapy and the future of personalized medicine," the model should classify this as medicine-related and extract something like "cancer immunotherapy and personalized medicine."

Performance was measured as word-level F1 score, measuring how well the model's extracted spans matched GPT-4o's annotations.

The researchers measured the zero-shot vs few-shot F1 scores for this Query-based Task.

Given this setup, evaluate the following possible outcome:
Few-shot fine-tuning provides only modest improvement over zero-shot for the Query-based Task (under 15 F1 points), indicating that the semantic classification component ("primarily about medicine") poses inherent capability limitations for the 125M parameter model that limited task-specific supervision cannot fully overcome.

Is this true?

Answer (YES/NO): NO